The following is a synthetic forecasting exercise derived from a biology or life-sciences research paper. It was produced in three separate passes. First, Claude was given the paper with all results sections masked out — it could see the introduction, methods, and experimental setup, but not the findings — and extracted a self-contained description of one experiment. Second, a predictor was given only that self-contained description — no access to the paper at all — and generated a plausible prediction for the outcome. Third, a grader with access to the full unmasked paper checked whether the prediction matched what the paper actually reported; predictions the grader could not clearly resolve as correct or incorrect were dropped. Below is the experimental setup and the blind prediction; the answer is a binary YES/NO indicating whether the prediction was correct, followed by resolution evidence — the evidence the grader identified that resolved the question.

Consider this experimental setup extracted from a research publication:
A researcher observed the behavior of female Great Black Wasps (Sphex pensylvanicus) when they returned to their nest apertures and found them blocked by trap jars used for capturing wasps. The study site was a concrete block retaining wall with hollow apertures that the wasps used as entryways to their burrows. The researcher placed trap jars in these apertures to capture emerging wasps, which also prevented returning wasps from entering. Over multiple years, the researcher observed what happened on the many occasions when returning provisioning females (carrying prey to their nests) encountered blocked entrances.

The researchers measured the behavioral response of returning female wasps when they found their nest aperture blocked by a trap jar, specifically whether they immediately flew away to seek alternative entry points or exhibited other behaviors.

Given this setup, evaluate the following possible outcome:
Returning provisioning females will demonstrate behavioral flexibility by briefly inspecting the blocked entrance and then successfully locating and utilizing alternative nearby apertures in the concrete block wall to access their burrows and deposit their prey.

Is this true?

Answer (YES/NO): NO